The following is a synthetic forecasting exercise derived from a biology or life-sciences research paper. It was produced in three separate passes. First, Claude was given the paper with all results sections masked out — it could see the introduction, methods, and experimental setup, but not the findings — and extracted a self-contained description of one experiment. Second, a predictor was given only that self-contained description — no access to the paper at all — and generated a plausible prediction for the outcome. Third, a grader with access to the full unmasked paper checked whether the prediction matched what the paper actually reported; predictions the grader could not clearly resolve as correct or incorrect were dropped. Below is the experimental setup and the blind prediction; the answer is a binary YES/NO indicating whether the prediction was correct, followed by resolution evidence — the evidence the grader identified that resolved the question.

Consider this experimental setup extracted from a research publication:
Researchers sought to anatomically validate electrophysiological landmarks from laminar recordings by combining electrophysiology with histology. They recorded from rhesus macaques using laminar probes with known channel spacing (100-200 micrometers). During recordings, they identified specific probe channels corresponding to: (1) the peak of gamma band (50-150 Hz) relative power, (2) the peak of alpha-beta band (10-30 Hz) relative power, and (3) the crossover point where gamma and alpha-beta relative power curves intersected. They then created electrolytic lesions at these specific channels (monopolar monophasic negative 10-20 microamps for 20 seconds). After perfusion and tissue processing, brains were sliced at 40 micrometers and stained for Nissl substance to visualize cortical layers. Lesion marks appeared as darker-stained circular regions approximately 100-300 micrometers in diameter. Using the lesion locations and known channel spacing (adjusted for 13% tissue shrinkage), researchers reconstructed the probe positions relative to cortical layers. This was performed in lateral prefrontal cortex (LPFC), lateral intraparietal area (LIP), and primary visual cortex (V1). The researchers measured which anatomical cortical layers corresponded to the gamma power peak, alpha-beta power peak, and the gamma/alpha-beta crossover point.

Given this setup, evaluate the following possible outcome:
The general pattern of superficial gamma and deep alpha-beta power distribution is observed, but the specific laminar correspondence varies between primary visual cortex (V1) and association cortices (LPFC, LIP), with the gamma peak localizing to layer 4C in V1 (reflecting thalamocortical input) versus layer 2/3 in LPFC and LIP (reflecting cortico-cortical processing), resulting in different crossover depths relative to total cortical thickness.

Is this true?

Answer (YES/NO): NO